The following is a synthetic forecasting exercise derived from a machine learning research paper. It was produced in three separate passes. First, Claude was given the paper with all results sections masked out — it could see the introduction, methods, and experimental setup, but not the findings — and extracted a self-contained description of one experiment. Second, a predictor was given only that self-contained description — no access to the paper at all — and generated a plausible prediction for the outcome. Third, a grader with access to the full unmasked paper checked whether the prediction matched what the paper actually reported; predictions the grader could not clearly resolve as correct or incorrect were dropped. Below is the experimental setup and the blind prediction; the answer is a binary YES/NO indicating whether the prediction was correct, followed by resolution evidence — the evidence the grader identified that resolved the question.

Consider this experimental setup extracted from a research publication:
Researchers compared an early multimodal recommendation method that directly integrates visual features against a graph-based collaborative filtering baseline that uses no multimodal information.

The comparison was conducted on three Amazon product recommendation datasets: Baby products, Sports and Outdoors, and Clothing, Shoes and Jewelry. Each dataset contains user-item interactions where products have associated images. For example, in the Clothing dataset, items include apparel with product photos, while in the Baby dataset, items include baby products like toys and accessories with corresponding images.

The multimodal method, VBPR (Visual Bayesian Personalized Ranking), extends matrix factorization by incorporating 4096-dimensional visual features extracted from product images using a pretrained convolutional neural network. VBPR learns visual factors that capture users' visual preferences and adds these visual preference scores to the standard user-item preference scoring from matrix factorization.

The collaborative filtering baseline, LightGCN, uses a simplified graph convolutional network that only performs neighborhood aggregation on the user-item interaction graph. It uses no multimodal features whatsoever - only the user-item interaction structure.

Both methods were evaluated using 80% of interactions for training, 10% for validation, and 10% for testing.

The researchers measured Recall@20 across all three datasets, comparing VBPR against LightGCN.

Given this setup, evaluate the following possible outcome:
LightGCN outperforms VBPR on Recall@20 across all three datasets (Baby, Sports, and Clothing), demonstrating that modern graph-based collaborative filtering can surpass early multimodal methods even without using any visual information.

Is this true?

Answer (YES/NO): NO